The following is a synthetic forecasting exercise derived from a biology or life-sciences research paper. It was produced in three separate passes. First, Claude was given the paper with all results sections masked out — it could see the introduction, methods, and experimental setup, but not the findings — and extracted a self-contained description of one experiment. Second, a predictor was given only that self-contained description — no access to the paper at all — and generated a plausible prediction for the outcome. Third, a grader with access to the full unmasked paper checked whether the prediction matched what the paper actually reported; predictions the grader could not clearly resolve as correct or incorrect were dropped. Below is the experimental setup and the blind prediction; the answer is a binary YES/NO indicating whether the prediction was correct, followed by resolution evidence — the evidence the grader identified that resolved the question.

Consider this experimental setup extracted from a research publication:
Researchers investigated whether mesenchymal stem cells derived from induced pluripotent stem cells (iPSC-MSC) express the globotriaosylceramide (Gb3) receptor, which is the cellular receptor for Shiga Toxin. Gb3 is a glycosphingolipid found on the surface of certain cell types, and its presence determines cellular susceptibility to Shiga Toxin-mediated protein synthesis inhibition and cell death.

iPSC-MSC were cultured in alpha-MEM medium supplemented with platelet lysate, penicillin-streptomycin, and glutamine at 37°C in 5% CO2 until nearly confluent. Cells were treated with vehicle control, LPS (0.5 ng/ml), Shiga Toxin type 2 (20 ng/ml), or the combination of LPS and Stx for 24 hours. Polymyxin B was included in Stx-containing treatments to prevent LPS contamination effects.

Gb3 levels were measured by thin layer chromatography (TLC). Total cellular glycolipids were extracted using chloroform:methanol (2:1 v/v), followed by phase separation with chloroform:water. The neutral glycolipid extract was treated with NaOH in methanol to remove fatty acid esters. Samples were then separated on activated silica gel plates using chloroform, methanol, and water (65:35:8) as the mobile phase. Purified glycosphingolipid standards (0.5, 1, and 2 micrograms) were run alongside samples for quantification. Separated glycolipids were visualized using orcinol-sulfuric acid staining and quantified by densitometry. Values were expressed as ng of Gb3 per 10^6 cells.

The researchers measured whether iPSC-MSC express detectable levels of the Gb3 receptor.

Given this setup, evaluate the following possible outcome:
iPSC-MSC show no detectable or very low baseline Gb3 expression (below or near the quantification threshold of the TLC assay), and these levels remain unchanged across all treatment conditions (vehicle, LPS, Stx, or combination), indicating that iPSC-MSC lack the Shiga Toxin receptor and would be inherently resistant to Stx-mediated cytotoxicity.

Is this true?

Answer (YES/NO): NO